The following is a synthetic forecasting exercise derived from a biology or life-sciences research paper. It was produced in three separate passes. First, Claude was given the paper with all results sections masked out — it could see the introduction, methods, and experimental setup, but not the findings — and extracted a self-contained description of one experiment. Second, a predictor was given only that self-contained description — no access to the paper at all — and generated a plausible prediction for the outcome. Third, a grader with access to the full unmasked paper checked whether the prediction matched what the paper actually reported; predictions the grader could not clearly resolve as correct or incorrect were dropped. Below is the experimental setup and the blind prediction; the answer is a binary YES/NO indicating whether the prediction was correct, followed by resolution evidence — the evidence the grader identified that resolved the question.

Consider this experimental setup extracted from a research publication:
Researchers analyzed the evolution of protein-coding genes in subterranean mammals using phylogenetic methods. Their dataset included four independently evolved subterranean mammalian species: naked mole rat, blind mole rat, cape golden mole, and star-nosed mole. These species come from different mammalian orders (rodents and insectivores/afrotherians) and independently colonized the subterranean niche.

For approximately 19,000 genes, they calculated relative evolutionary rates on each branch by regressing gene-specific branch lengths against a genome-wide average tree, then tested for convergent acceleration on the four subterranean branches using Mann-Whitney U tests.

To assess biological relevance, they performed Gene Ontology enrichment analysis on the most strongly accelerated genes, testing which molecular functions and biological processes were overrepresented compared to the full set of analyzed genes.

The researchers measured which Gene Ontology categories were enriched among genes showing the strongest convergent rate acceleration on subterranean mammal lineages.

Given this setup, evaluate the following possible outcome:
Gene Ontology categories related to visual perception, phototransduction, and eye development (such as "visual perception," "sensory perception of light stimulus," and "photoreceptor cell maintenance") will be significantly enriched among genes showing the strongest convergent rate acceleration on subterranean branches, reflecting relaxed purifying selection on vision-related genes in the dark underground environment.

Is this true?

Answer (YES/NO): YES